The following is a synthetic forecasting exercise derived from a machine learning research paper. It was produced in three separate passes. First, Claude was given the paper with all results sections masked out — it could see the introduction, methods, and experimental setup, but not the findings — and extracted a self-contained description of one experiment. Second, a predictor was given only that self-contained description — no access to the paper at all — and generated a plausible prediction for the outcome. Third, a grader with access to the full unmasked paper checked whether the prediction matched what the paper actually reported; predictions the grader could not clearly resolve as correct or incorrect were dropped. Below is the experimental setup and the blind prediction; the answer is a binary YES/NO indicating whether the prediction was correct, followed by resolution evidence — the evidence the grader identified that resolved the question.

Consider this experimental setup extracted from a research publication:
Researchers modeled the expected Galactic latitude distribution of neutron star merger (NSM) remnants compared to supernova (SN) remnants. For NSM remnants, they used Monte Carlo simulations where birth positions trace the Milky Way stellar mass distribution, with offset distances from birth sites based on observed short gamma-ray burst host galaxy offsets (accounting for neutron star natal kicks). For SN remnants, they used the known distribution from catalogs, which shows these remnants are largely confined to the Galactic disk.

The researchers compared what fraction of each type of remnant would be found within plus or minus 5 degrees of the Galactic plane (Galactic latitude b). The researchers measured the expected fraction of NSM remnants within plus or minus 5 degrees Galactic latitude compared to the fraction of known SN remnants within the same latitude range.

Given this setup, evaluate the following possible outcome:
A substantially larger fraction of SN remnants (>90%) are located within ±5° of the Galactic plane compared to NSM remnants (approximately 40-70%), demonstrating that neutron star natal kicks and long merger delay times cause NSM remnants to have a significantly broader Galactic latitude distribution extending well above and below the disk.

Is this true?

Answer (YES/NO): NO